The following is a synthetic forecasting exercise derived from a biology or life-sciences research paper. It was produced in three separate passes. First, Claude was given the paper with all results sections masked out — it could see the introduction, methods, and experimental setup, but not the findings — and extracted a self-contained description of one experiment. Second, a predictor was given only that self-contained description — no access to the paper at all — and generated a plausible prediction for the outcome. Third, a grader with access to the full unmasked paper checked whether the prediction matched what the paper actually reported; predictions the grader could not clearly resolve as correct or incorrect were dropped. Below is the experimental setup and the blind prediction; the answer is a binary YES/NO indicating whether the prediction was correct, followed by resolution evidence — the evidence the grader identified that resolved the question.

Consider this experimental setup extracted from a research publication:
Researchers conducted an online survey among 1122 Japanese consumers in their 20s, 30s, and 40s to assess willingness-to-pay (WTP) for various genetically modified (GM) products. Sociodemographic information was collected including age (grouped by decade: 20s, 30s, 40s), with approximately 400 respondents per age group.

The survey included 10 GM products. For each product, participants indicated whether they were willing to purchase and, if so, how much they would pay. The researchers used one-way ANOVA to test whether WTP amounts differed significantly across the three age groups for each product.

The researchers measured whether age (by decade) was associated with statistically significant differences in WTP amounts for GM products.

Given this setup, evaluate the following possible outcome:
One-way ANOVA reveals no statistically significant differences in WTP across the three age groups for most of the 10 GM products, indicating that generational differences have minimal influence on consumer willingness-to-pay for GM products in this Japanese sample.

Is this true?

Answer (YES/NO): NO